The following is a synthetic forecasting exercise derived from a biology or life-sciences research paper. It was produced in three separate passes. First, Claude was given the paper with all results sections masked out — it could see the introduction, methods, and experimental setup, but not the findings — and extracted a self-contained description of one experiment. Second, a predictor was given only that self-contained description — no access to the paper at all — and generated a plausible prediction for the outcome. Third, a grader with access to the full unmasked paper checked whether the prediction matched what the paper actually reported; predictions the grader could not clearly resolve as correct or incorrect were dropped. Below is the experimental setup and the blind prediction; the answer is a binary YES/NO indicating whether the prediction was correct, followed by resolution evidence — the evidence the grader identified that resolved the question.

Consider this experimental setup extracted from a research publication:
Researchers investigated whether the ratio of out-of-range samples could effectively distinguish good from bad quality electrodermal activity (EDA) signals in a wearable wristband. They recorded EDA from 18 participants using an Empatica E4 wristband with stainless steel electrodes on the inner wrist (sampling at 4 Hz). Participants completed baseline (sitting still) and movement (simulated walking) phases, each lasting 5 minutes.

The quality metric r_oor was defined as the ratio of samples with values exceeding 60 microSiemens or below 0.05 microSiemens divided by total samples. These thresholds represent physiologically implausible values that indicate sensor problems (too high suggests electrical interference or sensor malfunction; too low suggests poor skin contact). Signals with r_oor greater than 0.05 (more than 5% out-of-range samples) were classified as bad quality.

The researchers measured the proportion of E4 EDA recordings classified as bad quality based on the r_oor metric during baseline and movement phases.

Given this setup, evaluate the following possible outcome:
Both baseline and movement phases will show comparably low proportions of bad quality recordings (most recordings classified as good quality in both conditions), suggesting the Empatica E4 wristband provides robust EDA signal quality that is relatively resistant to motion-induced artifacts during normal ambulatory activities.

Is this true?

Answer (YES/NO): NO